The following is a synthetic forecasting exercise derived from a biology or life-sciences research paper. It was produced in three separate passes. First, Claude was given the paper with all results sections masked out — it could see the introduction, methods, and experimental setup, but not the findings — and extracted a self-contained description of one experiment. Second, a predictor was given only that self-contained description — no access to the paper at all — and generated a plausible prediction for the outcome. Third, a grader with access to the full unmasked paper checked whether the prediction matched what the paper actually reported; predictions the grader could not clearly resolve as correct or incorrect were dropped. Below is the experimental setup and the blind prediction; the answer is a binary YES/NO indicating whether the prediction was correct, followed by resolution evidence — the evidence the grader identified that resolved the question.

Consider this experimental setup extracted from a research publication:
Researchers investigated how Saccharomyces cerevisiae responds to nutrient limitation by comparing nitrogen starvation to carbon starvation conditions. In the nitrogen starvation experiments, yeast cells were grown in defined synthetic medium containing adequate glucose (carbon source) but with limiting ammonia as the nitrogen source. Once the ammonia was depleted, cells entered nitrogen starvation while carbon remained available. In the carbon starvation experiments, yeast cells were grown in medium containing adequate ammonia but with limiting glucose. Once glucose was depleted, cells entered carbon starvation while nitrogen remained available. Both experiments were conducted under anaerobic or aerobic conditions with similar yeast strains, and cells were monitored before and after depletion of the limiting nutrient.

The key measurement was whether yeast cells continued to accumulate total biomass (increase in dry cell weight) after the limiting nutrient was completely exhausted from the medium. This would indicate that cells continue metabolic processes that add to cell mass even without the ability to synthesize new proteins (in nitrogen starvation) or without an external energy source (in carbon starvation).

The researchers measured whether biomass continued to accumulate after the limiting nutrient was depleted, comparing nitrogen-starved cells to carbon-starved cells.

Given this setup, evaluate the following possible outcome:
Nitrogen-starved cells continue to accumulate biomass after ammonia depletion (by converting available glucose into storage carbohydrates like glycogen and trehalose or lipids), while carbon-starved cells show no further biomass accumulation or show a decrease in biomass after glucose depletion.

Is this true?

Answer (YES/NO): YES